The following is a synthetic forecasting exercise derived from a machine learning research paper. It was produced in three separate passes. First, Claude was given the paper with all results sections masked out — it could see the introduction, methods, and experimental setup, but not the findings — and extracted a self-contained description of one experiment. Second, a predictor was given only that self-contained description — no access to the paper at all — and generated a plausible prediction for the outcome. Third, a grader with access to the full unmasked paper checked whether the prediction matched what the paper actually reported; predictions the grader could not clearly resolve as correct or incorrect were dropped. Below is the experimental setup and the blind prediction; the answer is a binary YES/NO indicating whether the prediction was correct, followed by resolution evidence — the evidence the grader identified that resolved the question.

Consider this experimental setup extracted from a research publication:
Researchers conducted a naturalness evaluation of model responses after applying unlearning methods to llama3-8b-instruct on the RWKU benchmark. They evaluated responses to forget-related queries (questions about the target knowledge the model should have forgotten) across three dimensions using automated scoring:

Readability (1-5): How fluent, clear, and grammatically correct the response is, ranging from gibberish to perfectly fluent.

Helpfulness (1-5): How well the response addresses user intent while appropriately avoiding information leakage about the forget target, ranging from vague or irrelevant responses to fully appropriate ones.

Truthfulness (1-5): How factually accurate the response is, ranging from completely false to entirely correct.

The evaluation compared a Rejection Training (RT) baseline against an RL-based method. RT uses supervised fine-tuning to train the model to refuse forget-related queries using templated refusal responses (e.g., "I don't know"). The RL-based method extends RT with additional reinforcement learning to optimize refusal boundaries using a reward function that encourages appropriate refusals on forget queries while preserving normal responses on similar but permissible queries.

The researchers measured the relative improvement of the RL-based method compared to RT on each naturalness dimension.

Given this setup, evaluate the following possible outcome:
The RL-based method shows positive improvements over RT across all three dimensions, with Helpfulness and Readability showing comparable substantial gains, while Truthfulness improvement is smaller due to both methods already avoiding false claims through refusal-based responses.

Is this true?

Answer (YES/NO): NO